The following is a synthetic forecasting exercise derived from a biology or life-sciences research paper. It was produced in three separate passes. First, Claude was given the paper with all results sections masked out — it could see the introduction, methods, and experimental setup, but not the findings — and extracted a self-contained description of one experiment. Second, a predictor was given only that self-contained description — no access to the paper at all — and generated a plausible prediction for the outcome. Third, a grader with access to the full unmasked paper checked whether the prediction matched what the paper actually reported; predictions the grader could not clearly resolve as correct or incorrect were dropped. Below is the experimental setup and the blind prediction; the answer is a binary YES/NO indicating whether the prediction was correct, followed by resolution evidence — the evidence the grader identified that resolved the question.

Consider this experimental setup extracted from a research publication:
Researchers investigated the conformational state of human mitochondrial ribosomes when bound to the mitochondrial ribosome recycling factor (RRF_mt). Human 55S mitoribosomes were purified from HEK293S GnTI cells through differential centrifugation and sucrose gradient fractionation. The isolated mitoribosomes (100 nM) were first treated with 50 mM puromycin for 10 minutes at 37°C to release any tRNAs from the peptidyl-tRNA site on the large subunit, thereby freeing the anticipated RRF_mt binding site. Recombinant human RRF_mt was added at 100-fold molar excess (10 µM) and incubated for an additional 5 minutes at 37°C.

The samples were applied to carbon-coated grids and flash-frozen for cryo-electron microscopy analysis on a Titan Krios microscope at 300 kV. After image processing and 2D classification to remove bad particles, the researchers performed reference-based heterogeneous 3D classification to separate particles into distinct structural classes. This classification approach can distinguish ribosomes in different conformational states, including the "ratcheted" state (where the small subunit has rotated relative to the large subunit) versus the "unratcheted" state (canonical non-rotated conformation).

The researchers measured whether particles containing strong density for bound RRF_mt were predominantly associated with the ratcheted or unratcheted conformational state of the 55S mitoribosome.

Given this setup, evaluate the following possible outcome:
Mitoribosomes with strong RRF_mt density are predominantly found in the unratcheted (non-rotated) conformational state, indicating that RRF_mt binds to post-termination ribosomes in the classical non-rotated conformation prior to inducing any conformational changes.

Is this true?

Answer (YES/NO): NO